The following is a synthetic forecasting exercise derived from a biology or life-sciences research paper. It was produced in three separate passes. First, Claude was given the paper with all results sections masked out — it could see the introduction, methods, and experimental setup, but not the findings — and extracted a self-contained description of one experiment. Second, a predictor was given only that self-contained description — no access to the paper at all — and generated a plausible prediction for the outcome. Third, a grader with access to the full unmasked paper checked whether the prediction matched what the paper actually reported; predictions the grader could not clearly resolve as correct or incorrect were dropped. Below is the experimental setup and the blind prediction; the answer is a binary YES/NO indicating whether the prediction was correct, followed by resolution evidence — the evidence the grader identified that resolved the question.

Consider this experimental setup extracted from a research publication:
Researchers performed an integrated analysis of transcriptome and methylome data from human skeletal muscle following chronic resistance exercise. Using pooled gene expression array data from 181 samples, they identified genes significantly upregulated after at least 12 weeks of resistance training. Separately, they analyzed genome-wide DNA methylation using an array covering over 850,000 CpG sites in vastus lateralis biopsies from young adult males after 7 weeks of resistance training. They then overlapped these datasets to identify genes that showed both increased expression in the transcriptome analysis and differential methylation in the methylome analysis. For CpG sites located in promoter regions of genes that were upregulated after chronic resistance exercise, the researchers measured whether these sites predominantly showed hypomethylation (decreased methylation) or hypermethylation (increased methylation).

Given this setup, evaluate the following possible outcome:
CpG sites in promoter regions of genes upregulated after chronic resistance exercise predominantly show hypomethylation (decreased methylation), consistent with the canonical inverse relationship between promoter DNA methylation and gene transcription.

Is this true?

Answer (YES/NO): YES